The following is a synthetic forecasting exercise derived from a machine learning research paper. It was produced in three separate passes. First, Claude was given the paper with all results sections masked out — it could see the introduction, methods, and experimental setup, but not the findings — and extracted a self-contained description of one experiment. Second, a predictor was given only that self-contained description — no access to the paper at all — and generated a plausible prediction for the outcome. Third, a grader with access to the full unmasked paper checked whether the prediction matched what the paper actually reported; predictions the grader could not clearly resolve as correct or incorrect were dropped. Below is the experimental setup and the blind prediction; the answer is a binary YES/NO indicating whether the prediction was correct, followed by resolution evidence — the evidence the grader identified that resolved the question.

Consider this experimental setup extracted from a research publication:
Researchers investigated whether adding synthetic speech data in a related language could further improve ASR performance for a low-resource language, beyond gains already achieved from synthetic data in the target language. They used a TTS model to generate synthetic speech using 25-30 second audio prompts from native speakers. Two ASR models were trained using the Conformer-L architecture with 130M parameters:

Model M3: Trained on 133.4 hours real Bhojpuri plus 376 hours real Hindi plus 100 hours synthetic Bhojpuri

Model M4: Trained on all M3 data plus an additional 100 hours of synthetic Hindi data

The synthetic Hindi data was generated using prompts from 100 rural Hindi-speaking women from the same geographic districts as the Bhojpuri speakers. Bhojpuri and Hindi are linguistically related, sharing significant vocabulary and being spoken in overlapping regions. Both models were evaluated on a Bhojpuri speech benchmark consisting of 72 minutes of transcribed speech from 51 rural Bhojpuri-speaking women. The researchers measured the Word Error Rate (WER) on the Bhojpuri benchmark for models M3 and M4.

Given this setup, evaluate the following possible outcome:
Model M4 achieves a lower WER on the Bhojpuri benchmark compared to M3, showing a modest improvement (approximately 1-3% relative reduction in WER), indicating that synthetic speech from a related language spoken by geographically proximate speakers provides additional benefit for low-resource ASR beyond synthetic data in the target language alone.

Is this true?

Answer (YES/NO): NO